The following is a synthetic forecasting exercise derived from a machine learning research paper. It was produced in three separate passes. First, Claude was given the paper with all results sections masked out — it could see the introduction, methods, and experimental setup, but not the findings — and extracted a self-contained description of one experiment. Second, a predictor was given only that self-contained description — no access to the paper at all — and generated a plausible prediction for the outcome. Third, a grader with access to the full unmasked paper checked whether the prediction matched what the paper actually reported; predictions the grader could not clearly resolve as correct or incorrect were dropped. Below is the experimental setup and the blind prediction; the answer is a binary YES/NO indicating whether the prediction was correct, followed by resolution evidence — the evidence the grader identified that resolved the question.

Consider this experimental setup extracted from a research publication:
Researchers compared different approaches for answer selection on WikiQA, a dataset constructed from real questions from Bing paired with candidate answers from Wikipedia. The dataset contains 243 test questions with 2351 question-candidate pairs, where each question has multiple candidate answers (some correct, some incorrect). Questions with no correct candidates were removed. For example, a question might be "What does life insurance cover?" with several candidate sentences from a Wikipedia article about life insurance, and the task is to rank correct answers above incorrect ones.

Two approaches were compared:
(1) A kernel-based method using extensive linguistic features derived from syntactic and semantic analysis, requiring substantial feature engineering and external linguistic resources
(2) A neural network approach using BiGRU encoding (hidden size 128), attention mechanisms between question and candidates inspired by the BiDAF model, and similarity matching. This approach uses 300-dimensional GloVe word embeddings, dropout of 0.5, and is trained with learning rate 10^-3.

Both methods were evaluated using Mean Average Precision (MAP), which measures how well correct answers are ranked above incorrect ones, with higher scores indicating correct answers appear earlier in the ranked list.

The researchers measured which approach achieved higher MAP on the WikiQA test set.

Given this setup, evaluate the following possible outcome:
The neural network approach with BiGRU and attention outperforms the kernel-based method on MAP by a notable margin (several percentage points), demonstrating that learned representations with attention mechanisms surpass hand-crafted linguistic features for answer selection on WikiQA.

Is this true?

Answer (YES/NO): NO